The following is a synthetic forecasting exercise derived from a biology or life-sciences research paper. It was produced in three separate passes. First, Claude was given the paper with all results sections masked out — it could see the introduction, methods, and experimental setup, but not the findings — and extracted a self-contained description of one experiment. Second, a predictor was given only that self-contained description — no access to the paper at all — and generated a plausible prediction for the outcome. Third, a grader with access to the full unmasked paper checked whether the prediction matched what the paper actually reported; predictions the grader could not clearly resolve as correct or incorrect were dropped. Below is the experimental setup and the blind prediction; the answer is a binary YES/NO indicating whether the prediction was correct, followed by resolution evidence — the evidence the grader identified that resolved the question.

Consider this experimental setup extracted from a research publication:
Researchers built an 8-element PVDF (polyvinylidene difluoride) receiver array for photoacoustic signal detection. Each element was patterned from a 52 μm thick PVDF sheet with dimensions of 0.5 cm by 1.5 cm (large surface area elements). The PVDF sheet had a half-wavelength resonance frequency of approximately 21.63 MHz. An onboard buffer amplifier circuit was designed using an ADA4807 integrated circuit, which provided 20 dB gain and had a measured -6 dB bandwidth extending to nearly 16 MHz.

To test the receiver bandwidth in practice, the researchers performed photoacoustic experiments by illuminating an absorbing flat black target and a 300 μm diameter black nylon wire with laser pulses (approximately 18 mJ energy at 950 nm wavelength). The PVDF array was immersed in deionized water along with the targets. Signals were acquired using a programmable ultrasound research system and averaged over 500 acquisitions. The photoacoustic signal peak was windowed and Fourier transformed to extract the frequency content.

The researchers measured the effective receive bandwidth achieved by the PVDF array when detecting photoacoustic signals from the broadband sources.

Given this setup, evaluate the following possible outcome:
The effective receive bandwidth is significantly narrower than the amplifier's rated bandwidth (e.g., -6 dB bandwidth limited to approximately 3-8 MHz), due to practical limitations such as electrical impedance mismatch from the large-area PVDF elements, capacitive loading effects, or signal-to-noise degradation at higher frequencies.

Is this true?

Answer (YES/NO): NO